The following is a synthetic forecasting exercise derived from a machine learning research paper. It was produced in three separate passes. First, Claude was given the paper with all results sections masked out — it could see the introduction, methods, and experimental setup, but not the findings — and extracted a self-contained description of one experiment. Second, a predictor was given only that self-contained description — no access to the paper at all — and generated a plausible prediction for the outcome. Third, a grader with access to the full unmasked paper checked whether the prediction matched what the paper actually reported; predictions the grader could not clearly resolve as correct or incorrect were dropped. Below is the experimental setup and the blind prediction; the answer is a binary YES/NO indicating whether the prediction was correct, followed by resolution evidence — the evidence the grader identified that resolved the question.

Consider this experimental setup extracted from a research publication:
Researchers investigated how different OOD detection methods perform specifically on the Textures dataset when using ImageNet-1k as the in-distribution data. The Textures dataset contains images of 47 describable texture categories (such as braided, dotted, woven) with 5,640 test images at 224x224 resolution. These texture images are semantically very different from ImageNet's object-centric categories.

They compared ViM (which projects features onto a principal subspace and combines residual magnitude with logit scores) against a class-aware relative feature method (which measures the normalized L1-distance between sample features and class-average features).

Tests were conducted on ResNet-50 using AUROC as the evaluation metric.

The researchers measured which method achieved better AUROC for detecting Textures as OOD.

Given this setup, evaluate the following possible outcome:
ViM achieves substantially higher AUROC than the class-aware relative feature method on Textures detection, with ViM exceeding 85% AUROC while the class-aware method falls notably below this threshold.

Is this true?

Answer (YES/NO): NO